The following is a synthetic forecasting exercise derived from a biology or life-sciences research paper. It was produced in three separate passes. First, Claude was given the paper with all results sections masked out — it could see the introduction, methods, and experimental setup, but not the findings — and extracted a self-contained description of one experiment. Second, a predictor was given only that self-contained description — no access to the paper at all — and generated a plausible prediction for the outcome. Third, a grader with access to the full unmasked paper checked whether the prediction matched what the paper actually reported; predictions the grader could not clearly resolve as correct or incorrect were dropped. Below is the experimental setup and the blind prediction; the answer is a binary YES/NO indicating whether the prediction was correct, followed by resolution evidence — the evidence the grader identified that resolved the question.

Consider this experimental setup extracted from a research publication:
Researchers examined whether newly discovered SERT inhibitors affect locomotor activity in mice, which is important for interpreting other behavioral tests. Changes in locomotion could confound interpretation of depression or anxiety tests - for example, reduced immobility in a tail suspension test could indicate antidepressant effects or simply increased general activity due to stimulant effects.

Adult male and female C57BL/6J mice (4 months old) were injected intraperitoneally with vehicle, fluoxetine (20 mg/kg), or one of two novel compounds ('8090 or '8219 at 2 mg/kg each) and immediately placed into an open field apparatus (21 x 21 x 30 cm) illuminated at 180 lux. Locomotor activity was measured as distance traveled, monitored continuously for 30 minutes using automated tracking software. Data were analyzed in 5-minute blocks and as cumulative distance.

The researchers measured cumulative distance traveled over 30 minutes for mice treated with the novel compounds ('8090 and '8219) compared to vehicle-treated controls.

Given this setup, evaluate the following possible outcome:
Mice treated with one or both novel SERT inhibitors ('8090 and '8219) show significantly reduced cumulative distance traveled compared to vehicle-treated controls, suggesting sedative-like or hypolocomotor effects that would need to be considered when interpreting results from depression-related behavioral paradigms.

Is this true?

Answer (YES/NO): NO